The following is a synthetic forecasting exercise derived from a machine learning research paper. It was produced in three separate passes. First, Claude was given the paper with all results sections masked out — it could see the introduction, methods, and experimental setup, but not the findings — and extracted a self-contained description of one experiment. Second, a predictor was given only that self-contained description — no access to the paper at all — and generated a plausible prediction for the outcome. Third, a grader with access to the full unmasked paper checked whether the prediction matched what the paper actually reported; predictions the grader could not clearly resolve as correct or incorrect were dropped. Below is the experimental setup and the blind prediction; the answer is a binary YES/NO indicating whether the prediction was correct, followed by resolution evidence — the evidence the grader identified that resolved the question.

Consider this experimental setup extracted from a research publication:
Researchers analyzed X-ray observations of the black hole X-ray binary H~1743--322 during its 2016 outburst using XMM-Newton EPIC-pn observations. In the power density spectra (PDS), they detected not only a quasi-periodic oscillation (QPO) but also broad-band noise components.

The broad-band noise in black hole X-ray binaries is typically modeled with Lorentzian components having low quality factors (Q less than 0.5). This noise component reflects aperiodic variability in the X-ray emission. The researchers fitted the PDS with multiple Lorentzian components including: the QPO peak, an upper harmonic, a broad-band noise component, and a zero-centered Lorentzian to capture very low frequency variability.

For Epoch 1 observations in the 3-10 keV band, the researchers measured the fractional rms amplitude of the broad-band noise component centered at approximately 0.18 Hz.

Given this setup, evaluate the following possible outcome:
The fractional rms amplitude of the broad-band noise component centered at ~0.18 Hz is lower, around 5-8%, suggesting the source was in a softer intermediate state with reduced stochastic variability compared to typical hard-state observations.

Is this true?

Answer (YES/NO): NO